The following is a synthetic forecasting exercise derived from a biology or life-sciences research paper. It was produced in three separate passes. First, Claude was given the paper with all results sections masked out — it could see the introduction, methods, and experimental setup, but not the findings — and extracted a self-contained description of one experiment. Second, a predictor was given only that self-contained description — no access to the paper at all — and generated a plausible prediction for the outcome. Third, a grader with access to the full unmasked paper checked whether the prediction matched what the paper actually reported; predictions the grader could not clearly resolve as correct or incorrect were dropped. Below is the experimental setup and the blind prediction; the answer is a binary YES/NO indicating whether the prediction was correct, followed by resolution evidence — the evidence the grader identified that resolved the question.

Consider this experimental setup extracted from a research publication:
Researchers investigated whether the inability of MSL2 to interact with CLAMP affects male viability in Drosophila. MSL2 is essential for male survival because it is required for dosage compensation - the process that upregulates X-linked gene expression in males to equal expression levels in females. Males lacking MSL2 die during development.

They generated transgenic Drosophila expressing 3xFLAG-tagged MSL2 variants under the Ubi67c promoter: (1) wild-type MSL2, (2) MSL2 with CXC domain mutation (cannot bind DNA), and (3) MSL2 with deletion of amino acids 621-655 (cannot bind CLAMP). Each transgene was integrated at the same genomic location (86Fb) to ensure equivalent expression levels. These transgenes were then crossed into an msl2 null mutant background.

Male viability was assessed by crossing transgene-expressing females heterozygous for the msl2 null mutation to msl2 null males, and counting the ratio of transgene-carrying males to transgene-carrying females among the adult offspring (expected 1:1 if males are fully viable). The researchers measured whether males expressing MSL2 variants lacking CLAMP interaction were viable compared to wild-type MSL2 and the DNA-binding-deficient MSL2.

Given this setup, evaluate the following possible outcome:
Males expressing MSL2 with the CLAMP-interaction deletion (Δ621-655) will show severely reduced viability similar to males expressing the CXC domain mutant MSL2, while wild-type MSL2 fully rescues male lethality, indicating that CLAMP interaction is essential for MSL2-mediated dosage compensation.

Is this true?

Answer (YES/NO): NO